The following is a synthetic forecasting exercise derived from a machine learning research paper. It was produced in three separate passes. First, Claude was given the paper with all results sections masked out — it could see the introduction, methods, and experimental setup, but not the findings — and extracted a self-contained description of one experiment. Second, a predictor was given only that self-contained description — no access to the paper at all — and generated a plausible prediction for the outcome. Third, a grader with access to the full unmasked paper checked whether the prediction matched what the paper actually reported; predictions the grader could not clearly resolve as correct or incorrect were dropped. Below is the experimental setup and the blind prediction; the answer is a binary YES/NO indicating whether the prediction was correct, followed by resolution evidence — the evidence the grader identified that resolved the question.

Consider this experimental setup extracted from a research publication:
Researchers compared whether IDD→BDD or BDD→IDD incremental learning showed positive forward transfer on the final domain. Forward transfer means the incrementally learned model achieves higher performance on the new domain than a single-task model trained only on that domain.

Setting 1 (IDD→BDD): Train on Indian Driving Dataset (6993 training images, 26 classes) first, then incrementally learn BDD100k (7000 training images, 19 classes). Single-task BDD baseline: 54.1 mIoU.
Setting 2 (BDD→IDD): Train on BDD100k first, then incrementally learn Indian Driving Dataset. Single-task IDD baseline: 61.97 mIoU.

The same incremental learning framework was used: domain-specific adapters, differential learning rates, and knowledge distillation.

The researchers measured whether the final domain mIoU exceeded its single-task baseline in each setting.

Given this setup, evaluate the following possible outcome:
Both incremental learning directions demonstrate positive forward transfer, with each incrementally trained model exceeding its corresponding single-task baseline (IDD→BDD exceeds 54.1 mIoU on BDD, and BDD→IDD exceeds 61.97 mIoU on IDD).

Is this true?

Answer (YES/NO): NO